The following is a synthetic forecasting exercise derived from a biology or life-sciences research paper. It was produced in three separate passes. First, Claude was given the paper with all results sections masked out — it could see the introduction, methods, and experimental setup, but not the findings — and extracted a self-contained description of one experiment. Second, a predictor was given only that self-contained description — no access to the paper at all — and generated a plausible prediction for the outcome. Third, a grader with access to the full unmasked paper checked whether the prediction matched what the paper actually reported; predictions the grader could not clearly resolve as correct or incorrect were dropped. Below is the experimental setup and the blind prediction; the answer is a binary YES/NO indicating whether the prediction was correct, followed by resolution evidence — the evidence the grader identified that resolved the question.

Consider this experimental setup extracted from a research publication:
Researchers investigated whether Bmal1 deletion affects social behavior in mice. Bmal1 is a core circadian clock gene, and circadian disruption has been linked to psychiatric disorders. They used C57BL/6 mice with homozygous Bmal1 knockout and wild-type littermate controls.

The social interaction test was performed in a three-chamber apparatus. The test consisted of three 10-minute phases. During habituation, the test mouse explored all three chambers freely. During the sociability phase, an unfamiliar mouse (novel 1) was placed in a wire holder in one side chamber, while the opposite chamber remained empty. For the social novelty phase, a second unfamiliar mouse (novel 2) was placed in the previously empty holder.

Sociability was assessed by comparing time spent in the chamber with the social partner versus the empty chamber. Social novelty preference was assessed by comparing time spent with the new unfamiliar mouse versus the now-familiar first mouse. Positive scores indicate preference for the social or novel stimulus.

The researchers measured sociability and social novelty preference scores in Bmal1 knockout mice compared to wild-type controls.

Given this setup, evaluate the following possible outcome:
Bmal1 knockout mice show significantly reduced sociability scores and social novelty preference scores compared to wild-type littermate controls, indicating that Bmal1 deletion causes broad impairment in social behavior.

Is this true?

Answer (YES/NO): NO